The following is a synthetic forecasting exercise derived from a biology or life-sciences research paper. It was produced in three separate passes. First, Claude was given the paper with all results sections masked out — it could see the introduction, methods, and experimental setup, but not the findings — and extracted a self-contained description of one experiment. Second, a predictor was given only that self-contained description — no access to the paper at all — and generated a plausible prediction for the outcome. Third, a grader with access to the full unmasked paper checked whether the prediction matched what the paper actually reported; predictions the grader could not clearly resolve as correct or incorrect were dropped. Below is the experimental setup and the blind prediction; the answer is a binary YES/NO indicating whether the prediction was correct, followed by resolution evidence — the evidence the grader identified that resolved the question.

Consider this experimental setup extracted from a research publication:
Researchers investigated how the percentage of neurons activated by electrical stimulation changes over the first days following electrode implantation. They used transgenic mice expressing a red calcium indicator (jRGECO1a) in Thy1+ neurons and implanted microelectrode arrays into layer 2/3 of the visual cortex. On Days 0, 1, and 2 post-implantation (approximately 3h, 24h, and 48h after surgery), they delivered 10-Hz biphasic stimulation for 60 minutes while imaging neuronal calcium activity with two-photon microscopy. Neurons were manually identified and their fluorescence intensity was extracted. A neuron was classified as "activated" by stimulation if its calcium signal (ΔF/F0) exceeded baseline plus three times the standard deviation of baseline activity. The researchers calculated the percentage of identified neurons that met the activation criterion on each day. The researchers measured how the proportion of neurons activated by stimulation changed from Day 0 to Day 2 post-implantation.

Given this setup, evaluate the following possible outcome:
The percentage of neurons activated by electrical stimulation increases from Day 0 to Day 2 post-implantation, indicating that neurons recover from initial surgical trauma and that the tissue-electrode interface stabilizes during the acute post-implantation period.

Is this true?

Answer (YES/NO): NO